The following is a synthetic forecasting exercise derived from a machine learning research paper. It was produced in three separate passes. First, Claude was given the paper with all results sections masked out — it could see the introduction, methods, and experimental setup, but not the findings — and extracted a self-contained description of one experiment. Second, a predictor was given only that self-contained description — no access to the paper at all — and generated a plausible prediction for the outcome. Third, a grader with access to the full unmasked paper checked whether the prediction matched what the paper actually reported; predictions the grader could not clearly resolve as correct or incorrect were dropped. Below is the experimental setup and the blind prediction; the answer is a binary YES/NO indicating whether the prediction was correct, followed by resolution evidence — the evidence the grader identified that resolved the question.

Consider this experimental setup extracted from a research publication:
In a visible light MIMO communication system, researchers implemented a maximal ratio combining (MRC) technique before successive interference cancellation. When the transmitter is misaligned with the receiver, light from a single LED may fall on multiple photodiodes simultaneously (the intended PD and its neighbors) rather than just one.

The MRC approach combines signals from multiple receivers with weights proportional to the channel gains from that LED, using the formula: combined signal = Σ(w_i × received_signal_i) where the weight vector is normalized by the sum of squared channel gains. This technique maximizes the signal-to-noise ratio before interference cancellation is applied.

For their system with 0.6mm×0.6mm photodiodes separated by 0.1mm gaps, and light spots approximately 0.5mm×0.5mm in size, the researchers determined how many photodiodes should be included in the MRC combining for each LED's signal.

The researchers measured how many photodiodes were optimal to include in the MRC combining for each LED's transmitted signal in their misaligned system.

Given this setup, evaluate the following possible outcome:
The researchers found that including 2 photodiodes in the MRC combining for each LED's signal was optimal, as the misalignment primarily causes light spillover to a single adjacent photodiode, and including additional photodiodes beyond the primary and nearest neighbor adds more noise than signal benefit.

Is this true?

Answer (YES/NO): NO